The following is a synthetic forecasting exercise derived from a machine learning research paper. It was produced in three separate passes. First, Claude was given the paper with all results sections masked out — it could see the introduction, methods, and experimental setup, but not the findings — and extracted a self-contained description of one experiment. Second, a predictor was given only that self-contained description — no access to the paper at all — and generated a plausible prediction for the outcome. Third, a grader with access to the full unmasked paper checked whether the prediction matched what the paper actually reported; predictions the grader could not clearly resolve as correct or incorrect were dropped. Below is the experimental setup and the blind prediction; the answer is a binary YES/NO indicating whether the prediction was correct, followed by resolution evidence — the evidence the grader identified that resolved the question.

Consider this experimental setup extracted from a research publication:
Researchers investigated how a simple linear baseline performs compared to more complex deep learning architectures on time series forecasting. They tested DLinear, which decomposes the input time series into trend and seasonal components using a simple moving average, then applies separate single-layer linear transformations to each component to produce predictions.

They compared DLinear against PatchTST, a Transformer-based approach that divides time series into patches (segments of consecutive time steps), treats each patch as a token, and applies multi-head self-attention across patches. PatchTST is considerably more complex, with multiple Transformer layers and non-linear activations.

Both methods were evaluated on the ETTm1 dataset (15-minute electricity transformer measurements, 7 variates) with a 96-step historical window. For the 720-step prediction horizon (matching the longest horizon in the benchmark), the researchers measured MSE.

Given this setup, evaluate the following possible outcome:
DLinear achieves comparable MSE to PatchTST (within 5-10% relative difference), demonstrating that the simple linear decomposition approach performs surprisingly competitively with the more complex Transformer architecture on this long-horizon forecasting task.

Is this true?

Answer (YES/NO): YES